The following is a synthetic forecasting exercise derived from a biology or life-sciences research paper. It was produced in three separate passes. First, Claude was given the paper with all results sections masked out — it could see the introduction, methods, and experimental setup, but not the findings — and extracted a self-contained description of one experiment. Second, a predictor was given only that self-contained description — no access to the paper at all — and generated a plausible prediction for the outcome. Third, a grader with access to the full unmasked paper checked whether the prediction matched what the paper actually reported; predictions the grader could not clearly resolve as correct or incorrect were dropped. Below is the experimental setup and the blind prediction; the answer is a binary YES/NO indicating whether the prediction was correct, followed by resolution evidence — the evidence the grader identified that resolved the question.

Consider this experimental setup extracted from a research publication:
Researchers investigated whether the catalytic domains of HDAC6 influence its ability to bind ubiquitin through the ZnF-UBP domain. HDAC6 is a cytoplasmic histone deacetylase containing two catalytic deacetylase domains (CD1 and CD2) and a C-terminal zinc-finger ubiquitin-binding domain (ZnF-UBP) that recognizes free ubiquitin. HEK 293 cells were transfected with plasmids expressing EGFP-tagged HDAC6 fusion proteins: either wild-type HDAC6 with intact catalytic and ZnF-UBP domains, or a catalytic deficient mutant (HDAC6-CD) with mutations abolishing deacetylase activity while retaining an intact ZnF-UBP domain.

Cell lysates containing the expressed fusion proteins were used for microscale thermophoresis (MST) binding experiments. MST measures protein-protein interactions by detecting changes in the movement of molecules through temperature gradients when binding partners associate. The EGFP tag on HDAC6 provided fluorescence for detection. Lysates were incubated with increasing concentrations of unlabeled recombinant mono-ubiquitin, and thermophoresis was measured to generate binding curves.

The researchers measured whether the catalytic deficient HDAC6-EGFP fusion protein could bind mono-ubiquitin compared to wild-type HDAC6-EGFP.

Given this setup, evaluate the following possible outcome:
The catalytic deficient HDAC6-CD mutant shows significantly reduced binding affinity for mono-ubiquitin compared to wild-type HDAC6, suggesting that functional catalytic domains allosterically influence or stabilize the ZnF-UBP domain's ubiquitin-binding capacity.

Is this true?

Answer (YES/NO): YES